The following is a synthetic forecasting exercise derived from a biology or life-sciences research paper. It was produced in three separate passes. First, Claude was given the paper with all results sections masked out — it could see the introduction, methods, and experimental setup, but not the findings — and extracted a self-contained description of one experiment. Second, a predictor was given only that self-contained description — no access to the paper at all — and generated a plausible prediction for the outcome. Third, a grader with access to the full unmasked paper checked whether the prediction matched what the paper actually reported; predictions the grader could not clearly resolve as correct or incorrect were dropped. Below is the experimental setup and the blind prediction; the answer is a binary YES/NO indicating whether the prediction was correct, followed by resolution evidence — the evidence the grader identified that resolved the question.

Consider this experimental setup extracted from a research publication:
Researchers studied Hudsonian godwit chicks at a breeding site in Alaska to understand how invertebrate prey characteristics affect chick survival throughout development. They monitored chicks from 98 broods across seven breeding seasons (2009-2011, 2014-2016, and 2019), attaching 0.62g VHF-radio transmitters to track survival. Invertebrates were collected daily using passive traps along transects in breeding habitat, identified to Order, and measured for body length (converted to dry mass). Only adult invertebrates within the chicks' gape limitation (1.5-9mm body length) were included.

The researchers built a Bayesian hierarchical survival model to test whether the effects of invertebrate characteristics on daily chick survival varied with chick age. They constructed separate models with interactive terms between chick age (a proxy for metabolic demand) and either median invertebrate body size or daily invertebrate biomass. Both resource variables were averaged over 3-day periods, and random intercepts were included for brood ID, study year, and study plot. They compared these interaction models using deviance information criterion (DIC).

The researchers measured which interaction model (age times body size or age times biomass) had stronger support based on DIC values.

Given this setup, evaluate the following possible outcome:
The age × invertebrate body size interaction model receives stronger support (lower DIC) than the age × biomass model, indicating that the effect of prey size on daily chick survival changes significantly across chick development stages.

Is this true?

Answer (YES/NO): YES